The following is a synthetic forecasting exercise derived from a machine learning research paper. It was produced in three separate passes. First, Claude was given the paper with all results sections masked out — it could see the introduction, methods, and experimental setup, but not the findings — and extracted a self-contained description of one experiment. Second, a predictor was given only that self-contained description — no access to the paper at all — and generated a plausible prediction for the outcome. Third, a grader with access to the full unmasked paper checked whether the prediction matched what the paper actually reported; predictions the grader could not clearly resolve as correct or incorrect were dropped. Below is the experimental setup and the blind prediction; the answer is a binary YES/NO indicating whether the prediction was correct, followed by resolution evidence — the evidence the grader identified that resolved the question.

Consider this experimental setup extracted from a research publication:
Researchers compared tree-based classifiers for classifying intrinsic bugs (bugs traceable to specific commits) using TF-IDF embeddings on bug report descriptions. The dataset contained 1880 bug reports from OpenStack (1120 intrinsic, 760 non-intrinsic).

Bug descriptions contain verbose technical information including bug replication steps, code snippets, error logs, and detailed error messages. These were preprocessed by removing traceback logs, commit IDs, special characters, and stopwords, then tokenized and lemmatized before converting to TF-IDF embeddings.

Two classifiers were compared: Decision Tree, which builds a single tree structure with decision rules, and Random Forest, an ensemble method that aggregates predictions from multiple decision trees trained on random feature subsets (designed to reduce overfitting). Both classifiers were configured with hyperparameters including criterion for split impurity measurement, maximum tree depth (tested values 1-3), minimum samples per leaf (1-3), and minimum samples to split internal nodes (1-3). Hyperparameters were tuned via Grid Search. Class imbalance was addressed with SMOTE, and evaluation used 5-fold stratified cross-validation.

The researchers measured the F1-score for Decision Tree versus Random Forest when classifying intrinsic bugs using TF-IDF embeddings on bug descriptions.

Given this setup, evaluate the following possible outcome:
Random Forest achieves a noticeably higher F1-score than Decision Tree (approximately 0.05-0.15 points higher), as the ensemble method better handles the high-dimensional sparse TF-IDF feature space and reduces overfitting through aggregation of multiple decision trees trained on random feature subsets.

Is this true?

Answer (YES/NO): NO